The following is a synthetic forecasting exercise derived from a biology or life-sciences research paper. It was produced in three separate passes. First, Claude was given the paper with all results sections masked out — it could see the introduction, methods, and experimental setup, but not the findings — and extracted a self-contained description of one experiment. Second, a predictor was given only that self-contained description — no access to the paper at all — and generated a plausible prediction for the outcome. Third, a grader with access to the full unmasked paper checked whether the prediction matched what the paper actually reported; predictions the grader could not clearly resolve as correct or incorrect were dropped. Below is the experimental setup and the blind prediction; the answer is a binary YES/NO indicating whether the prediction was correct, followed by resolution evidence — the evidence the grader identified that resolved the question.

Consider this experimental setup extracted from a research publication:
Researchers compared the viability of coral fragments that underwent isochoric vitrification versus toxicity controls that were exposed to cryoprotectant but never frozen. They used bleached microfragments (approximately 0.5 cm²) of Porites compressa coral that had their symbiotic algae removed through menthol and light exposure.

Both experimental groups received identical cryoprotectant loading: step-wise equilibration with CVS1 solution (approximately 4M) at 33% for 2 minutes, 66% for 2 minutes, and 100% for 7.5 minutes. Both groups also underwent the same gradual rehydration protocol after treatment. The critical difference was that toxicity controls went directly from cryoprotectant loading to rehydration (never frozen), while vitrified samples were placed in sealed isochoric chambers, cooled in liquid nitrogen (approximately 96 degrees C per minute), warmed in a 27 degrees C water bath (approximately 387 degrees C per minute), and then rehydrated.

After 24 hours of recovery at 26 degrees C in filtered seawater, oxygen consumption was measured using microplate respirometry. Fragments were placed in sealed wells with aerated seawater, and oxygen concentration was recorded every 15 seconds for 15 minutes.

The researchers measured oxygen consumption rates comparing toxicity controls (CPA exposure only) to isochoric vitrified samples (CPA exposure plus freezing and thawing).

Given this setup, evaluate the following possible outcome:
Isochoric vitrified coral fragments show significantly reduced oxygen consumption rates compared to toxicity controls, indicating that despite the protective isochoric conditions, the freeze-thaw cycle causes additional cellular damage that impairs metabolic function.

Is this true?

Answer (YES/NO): NO